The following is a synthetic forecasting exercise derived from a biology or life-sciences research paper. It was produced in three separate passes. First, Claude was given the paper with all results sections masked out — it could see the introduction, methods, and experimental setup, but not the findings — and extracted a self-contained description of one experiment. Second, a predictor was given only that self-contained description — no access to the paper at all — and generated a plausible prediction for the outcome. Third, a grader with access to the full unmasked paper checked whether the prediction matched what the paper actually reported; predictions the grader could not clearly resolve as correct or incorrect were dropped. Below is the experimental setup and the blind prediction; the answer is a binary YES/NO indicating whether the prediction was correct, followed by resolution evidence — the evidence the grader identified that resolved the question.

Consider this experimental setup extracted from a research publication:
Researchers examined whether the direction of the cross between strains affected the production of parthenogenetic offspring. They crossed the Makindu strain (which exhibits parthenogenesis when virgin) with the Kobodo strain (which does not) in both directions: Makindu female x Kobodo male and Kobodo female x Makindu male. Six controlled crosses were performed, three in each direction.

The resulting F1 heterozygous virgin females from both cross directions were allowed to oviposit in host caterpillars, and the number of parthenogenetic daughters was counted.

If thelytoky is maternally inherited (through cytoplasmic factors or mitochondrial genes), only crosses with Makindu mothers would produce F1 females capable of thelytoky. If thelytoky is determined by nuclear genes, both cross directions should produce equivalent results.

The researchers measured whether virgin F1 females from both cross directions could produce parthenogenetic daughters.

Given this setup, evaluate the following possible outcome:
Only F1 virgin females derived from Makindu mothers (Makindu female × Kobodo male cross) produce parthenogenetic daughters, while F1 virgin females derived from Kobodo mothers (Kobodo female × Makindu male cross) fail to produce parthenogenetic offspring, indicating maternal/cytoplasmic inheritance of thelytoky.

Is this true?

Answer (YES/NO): NO